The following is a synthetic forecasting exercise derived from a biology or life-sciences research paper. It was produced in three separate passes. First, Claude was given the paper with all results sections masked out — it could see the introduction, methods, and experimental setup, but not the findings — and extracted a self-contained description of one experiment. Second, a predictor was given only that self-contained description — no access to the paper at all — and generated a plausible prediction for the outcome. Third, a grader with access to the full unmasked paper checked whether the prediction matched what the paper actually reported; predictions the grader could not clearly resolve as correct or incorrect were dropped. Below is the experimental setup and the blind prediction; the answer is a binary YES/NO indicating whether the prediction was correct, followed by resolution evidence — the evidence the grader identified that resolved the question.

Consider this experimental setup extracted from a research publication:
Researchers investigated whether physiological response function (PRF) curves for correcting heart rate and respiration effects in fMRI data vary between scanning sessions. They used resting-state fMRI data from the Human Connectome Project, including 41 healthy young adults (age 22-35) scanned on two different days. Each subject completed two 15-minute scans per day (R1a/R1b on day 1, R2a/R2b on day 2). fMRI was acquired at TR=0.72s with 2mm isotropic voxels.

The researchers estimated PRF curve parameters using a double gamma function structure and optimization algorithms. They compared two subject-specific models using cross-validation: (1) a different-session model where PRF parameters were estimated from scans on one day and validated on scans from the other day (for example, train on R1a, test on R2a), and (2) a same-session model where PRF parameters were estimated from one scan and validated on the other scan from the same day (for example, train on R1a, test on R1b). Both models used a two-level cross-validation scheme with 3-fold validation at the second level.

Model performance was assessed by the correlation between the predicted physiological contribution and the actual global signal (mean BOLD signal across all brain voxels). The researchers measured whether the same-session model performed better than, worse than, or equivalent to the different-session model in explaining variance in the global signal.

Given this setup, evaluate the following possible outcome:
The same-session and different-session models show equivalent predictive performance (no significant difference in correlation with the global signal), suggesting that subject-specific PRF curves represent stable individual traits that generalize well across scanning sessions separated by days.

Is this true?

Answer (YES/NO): NO